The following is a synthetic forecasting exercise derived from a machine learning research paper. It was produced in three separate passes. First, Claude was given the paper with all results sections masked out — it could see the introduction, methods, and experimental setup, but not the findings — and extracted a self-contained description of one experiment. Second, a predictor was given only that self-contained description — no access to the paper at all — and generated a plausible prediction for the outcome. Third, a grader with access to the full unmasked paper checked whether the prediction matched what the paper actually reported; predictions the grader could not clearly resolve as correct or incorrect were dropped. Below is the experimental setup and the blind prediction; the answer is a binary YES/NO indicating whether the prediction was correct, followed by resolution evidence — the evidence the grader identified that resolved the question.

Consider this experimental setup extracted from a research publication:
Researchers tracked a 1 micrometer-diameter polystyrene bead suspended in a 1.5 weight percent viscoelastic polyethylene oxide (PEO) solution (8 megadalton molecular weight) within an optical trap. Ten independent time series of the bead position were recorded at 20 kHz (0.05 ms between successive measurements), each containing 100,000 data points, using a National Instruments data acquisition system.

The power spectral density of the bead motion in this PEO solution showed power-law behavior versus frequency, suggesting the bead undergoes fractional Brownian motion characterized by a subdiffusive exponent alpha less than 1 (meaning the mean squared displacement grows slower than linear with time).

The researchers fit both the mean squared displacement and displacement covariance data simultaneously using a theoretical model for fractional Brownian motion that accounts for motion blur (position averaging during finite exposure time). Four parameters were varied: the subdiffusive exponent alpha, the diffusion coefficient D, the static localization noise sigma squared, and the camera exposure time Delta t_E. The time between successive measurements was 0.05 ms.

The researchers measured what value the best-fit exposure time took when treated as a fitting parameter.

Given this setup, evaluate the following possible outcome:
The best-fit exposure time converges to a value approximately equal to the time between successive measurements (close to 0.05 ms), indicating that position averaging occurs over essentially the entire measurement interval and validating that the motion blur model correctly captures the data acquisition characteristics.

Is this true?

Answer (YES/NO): YES